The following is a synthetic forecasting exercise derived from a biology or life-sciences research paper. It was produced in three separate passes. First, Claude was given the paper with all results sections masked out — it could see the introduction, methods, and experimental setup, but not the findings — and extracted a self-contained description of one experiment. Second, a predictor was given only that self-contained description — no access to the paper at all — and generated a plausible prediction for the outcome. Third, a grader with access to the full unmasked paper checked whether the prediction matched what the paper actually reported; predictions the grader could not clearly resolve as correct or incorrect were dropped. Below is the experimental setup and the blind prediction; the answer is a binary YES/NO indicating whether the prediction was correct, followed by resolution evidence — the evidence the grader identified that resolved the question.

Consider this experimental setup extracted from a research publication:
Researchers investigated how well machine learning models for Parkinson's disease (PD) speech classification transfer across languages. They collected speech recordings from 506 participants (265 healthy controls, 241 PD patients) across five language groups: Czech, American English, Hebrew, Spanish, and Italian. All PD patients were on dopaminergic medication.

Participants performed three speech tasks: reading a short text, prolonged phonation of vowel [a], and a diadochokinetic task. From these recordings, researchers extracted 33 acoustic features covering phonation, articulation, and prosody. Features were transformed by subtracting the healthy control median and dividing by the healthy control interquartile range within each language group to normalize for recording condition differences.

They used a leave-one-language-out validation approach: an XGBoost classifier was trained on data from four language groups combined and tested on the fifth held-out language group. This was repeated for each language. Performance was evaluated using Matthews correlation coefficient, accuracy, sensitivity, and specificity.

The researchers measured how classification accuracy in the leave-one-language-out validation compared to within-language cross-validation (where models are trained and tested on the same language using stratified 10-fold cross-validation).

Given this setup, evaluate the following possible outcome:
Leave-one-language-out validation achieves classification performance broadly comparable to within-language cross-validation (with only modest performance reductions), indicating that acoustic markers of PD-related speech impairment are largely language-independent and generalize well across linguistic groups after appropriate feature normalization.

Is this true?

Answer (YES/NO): NO